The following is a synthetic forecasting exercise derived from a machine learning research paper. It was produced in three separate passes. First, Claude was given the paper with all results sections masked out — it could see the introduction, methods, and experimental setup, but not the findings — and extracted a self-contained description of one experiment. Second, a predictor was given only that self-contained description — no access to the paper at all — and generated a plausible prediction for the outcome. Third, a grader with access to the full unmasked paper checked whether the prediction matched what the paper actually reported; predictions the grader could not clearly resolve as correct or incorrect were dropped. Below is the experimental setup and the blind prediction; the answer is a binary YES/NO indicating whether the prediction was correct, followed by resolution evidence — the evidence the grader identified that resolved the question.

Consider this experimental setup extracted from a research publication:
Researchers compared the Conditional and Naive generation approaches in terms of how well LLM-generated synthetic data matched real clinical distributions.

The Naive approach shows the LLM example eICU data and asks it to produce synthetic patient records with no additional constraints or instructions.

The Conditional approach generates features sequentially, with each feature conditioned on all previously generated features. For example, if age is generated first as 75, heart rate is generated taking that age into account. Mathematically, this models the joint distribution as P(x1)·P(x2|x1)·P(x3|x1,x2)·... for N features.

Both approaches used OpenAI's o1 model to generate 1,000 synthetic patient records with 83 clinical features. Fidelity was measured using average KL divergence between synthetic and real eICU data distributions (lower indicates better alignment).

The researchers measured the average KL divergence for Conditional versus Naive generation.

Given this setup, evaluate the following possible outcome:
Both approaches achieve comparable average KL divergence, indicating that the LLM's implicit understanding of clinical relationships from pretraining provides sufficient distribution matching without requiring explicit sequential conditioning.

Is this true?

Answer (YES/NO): NO